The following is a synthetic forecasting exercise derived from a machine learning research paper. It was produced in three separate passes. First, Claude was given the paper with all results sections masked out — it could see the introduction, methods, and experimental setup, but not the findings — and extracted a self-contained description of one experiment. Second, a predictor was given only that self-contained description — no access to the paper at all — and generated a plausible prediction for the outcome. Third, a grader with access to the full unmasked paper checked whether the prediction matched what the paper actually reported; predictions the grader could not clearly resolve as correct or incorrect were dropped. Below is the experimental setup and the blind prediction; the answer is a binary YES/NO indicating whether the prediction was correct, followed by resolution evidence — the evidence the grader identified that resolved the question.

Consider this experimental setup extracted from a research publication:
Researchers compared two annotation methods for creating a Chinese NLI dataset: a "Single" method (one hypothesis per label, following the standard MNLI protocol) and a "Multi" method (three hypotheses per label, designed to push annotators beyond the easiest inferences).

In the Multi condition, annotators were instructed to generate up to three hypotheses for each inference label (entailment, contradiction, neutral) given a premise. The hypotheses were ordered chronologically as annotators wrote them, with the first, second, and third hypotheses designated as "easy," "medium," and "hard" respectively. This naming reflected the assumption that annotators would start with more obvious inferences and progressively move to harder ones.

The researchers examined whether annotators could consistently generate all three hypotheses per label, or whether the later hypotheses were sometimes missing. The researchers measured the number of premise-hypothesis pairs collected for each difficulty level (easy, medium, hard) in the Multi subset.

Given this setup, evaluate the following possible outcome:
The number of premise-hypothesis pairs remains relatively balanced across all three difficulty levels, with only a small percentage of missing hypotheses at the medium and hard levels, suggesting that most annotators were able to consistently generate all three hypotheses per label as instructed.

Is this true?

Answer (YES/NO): NO